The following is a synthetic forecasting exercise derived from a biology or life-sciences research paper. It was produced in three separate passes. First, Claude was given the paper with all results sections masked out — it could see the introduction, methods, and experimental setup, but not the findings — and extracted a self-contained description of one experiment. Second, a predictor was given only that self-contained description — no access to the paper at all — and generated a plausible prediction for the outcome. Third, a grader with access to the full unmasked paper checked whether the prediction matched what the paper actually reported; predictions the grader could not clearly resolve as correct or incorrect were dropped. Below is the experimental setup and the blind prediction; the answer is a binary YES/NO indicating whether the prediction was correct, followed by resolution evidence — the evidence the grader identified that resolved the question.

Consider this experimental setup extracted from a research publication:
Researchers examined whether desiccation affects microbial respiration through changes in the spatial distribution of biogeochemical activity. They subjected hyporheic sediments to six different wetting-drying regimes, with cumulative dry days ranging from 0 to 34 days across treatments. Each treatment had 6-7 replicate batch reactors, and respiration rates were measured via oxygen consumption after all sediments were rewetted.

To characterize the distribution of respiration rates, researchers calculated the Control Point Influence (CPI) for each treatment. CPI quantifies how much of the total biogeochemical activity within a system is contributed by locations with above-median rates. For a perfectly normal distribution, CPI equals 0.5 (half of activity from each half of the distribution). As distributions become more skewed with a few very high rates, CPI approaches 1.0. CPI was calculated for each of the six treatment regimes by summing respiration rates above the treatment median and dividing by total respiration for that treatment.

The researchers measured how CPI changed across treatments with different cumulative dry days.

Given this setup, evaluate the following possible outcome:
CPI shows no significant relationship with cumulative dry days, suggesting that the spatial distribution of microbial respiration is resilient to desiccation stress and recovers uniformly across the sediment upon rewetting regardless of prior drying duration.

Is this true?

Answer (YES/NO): NO